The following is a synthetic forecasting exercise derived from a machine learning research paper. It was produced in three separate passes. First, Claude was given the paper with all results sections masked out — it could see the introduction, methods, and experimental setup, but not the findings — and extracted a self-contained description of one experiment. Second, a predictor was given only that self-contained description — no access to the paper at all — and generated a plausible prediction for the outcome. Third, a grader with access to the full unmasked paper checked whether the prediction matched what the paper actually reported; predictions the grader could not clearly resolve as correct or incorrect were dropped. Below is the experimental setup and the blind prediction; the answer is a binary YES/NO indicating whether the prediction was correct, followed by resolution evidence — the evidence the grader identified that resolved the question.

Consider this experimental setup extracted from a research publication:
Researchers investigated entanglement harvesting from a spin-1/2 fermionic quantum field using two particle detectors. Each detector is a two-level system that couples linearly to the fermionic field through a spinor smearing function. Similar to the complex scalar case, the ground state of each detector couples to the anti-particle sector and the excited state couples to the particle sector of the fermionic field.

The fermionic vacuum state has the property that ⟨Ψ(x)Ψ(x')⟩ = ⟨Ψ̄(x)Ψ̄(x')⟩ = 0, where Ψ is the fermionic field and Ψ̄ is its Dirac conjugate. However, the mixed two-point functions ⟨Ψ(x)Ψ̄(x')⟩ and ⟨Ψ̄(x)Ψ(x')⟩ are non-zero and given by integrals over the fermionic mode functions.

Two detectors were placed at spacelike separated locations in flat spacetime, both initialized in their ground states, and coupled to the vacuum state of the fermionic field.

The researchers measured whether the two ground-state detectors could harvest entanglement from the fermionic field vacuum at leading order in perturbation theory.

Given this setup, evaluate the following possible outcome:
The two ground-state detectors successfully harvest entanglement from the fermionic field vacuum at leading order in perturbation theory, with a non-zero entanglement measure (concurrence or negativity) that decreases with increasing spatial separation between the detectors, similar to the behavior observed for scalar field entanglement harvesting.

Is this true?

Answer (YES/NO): NO